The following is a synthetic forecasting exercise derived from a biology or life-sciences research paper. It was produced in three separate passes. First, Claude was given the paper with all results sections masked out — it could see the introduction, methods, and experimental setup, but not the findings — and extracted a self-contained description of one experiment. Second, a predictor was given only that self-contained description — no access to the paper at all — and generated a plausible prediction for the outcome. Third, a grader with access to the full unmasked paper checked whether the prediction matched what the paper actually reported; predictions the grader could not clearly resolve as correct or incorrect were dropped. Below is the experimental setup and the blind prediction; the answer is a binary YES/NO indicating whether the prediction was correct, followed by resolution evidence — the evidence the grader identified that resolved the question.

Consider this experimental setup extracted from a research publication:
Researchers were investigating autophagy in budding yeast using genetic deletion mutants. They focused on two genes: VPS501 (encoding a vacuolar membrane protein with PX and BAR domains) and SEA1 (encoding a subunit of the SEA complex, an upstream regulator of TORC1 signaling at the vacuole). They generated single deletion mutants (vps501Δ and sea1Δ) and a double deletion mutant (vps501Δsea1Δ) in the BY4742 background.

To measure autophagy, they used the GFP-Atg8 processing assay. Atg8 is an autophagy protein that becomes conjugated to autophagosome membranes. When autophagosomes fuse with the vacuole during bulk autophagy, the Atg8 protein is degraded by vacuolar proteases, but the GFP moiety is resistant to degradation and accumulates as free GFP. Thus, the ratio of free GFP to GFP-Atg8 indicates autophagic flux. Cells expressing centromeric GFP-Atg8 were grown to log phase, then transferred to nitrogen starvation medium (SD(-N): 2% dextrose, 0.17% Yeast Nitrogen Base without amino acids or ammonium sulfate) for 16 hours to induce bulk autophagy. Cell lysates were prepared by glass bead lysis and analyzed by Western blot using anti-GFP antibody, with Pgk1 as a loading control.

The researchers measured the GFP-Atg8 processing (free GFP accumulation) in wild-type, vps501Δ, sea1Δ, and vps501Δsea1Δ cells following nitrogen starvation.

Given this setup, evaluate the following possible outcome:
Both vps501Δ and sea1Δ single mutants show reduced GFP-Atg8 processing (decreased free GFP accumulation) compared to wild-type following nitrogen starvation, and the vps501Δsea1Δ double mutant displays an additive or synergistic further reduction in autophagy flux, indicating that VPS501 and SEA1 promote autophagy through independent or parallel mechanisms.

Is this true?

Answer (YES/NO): NO